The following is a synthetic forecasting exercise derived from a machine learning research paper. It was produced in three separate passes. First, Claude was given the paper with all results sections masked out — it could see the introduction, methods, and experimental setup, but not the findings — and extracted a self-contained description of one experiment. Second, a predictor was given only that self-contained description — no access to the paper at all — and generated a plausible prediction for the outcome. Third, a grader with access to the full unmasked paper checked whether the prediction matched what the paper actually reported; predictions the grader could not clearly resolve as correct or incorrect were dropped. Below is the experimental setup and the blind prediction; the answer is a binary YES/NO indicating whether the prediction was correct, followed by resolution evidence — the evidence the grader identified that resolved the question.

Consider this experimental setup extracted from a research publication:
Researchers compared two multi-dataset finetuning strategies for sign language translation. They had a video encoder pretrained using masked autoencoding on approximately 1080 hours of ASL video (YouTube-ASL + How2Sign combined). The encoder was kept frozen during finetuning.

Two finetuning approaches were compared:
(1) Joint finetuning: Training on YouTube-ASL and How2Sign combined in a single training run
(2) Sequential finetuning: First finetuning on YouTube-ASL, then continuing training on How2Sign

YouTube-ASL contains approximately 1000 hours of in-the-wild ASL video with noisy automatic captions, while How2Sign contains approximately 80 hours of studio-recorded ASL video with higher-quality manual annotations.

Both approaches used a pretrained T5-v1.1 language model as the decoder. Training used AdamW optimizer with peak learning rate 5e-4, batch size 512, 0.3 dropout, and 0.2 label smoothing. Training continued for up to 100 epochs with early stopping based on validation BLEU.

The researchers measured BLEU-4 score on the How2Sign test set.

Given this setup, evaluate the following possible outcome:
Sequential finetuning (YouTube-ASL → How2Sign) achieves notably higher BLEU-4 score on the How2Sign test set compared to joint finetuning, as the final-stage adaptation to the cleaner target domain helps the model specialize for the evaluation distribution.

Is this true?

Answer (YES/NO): NO